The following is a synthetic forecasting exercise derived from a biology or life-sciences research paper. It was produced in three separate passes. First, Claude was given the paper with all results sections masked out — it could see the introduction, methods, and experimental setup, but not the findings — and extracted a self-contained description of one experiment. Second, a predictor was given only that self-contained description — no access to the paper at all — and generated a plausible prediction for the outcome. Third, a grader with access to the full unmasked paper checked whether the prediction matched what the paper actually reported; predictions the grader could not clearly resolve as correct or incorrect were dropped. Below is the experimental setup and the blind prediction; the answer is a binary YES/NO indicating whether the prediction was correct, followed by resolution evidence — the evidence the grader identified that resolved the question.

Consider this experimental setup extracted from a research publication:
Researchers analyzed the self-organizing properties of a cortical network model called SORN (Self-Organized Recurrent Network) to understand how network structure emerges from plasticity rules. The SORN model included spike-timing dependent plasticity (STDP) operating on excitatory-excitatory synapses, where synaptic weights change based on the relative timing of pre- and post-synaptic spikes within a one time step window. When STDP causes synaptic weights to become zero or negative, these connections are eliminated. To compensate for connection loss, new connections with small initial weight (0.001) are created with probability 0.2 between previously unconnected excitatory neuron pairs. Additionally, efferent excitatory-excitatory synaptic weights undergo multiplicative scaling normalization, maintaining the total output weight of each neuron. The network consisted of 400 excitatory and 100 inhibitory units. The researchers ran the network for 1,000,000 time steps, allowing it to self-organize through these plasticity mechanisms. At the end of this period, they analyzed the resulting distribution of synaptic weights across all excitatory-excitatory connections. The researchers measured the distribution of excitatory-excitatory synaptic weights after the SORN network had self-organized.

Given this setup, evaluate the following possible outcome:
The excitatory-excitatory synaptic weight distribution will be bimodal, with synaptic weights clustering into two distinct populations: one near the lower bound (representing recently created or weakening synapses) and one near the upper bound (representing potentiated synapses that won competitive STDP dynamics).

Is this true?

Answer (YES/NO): NO